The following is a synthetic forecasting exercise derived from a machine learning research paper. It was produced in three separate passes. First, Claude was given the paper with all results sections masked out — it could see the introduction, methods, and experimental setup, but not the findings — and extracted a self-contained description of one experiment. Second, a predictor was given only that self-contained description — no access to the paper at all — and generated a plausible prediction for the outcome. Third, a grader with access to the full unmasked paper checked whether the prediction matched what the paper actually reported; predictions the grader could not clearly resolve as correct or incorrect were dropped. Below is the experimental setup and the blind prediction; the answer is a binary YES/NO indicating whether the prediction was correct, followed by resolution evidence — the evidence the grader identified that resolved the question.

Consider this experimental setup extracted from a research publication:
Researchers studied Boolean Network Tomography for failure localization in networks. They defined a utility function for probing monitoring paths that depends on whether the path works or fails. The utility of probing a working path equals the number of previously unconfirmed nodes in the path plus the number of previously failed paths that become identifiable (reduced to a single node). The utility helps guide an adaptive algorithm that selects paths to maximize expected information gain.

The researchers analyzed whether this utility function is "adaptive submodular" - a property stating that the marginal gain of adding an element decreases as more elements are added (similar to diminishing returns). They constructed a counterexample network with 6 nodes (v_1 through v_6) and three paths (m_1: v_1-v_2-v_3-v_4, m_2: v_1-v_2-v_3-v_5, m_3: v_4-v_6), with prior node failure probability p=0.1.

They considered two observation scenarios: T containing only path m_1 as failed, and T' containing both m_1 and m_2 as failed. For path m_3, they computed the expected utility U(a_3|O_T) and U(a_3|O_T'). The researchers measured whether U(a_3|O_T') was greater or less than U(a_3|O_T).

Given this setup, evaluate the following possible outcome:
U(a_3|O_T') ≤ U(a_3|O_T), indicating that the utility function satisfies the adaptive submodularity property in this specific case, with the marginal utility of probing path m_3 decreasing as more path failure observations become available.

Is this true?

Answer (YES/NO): NO